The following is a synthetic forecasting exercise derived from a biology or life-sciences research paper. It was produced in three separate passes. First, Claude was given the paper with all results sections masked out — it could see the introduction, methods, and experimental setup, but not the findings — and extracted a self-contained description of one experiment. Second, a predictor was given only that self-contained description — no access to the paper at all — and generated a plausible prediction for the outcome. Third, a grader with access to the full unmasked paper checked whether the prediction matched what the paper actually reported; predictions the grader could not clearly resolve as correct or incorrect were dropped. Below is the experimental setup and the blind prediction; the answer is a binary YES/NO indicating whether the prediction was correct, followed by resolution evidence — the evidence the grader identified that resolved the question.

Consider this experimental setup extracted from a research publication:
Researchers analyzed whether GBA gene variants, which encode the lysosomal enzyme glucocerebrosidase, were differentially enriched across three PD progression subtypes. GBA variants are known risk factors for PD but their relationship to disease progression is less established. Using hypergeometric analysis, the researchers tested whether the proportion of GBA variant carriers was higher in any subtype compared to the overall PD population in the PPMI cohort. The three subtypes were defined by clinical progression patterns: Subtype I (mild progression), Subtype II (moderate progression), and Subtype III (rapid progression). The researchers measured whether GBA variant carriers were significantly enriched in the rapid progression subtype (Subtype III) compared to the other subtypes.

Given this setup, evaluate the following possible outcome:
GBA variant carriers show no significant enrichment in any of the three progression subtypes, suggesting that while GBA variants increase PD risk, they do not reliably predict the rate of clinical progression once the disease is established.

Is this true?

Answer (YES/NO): YES